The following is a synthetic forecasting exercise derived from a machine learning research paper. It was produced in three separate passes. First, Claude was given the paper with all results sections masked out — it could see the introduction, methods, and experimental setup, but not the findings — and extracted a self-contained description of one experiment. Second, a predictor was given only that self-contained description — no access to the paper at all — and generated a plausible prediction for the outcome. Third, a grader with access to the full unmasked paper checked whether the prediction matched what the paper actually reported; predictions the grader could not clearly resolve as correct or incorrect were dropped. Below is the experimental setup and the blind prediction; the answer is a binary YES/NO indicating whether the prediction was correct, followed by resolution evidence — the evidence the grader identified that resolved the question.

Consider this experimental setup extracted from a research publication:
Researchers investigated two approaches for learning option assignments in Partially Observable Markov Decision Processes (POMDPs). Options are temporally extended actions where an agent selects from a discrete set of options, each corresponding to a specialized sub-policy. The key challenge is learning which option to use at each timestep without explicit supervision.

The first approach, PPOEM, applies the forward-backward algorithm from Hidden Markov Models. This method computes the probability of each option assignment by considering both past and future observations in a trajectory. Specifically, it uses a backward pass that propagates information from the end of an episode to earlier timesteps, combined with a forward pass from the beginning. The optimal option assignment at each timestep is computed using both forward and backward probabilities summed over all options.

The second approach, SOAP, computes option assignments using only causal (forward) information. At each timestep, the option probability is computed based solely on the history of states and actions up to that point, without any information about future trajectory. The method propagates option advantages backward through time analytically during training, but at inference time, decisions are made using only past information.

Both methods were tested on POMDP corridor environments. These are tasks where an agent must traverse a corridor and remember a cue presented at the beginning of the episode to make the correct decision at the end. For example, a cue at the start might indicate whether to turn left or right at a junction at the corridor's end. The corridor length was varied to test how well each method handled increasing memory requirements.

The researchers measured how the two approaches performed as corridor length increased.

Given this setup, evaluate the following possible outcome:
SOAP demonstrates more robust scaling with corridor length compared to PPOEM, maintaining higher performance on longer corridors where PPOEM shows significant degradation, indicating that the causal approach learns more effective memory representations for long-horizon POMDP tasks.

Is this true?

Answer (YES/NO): YES